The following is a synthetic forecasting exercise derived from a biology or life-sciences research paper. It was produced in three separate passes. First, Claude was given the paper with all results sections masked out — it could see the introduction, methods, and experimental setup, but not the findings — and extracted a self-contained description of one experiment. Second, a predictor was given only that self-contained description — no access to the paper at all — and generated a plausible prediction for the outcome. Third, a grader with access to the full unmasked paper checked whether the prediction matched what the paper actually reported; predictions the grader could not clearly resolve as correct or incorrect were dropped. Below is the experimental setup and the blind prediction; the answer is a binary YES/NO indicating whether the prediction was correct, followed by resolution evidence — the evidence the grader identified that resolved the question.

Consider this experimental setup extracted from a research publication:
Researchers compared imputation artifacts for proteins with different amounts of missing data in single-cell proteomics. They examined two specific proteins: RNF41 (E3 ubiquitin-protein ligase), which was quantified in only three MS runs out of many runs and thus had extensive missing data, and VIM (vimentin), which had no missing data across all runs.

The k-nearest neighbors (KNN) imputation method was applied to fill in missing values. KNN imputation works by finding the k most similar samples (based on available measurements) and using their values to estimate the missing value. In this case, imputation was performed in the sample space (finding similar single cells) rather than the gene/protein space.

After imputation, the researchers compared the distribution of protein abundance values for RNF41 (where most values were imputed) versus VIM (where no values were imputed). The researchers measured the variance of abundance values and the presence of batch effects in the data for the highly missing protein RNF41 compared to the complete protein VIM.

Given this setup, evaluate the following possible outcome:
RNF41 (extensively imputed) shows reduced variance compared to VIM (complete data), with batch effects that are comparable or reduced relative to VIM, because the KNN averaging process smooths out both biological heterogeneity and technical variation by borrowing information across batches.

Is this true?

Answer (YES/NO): YES